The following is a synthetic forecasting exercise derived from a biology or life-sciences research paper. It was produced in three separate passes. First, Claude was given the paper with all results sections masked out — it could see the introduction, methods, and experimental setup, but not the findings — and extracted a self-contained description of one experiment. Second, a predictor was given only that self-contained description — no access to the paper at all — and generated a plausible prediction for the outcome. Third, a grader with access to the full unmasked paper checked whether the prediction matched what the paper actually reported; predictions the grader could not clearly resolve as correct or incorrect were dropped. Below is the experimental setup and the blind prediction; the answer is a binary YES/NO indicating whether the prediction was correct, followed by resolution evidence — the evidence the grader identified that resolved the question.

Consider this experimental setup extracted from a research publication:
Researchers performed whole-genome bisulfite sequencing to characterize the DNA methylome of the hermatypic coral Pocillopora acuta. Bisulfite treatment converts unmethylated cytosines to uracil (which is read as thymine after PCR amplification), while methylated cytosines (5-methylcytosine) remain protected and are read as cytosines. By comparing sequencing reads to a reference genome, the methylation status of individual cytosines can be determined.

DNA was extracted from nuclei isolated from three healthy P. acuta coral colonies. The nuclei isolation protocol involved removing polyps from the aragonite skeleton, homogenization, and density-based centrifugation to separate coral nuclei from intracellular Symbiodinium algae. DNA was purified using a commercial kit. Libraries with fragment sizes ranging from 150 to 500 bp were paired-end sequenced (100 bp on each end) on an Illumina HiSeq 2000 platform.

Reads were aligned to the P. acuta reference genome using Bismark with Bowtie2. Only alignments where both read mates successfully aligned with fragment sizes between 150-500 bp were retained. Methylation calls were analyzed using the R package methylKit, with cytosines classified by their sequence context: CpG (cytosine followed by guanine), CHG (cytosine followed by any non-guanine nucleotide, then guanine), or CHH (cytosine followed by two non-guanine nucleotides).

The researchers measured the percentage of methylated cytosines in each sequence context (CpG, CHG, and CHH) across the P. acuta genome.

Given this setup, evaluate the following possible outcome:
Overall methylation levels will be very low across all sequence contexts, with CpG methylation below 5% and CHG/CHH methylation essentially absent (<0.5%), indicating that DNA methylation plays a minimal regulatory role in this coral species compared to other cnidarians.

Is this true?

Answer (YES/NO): NO